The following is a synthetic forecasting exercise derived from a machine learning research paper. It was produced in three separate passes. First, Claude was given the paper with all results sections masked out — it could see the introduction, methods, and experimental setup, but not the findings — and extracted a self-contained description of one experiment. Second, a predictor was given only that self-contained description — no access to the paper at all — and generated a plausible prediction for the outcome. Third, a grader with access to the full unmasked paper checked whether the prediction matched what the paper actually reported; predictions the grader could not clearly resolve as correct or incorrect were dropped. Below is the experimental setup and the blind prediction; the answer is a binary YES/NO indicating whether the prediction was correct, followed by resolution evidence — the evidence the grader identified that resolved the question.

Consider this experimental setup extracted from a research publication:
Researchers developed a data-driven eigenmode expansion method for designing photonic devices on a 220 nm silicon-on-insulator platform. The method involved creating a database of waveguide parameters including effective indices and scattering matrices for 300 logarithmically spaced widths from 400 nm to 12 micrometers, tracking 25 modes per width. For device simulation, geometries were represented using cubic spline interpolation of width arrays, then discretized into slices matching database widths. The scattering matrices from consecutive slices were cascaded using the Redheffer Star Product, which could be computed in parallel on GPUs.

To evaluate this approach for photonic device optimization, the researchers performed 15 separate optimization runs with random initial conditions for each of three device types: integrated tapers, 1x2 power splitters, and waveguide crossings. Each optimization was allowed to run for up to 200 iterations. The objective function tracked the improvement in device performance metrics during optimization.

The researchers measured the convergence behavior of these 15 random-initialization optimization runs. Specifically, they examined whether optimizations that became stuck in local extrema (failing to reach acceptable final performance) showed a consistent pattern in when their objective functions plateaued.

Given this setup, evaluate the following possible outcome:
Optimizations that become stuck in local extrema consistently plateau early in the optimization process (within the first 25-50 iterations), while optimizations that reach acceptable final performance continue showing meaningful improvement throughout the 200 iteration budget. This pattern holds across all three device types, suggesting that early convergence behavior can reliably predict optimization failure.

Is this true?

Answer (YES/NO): NO